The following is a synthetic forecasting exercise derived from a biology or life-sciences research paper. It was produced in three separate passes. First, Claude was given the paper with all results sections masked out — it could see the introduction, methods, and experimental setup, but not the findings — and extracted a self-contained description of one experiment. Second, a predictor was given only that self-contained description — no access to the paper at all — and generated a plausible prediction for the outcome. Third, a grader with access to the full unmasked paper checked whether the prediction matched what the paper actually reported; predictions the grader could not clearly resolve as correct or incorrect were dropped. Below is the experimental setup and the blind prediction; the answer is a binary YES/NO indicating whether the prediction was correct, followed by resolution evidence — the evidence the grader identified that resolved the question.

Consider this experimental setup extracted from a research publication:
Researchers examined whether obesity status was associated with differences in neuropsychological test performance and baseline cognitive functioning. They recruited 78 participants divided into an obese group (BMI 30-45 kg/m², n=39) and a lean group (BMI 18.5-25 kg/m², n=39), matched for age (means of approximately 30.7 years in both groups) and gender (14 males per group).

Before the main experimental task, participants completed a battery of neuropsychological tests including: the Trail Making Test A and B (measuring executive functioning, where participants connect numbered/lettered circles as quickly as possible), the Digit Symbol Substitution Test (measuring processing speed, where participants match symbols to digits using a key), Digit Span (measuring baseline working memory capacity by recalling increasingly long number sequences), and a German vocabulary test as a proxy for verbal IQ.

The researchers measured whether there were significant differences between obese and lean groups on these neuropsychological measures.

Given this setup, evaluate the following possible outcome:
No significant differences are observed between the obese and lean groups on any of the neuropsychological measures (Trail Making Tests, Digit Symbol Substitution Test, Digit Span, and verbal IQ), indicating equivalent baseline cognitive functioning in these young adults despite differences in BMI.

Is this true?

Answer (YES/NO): YES